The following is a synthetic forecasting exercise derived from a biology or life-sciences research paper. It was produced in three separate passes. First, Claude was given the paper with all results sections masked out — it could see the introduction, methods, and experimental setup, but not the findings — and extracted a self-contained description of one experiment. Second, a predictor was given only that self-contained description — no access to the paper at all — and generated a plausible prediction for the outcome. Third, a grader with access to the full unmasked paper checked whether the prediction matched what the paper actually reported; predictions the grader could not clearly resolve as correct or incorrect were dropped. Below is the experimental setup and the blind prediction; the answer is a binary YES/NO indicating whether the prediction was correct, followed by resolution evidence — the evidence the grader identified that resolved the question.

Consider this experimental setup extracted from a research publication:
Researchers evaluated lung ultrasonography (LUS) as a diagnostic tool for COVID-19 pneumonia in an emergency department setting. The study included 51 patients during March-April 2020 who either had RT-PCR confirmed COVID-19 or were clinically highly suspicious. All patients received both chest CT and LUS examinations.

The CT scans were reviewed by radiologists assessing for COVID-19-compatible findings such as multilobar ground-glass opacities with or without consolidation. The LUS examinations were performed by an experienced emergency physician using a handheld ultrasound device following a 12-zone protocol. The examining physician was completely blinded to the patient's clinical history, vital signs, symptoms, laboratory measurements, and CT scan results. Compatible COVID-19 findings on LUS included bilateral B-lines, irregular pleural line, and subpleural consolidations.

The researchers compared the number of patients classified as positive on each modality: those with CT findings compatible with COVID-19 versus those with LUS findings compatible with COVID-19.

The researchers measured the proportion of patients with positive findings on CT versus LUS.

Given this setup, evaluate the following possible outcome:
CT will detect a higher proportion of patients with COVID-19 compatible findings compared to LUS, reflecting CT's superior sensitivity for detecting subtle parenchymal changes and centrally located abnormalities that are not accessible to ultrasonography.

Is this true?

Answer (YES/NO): NO